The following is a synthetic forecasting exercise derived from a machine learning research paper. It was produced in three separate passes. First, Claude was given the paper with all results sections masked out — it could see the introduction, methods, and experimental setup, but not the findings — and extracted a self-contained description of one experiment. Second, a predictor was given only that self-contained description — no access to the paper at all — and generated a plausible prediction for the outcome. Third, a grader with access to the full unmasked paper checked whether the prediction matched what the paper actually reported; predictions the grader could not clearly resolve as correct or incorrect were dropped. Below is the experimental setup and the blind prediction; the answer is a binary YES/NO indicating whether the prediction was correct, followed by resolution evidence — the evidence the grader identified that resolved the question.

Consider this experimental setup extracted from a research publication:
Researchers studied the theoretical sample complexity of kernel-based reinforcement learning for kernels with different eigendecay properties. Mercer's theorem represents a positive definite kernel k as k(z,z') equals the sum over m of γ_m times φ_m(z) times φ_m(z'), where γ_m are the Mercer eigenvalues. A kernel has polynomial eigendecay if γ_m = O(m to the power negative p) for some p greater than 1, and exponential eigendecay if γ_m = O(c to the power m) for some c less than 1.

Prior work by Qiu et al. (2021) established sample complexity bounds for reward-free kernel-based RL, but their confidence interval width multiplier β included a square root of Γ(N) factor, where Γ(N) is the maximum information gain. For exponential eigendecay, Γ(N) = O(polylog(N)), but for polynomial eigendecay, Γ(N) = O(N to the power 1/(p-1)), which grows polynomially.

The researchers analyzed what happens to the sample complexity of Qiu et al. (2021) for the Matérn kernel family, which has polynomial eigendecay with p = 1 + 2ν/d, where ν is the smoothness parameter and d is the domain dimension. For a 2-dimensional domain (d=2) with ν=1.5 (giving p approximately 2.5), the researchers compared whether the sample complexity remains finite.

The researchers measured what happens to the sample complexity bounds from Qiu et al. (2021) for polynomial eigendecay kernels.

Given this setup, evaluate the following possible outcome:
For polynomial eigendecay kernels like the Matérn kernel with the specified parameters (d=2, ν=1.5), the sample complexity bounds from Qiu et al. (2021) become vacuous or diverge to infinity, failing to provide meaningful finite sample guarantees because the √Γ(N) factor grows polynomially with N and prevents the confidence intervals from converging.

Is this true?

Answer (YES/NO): YES